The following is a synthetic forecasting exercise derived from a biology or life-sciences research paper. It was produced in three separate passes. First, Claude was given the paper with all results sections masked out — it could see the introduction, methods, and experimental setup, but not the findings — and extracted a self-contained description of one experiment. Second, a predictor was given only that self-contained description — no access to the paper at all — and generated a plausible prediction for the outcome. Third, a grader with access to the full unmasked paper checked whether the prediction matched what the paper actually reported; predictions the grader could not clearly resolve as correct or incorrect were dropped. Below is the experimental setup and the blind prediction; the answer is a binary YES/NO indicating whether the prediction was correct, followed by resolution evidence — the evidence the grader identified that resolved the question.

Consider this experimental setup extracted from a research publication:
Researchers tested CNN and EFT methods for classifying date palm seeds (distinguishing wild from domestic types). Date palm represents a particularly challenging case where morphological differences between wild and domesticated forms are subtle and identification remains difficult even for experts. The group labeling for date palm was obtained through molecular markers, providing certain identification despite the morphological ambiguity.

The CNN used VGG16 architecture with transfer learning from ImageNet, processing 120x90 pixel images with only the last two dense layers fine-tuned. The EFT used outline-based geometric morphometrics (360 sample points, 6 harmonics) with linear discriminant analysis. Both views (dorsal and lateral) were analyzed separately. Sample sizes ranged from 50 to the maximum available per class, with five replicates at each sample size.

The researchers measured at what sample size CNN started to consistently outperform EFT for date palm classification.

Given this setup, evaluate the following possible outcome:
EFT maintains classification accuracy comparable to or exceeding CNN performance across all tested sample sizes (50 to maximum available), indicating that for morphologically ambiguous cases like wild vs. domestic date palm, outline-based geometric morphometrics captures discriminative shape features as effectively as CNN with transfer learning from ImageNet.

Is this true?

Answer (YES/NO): NO